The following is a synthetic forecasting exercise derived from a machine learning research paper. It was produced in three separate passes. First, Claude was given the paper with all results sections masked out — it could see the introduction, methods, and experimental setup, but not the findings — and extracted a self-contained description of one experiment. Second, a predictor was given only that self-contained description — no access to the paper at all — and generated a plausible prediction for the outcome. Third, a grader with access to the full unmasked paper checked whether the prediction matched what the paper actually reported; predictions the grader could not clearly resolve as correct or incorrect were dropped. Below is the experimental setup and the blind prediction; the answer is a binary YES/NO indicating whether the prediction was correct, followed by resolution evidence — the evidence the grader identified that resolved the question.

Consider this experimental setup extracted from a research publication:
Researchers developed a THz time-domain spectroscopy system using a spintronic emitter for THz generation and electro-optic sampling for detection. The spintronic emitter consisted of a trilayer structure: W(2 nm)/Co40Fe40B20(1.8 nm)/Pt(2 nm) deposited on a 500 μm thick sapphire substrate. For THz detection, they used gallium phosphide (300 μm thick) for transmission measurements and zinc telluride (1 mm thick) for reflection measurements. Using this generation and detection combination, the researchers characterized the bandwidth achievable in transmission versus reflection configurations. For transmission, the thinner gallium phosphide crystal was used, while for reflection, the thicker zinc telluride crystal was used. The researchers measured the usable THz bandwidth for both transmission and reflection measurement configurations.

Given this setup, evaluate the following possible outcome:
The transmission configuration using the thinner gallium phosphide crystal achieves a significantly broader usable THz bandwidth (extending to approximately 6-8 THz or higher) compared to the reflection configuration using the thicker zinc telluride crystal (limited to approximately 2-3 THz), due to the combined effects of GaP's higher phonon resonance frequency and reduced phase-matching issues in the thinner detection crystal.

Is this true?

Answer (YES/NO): YES